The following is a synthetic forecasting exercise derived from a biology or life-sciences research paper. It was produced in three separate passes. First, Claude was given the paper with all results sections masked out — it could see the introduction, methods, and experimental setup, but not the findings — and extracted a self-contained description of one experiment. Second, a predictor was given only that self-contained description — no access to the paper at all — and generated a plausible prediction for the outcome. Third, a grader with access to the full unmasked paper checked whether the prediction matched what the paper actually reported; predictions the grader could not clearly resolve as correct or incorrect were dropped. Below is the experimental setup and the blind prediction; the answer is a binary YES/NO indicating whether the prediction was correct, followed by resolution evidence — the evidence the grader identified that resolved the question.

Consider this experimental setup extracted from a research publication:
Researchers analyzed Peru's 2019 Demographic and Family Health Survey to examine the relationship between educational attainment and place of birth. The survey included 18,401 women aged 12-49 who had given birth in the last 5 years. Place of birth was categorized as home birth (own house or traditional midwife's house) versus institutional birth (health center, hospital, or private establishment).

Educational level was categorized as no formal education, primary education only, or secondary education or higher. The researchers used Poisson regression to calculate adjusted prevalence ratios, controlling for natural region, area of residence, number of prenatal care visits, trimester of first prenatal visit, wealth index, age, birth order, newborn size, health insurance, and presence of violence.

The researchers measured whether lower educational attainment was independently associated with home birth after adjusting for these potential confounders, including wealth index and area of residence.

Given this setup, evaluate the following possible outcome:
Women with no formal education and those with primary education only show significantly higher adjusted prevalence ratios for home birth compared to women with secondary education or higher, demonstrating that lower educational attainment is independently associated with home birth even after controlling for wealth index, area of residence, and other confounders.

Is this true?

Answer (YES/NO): YES